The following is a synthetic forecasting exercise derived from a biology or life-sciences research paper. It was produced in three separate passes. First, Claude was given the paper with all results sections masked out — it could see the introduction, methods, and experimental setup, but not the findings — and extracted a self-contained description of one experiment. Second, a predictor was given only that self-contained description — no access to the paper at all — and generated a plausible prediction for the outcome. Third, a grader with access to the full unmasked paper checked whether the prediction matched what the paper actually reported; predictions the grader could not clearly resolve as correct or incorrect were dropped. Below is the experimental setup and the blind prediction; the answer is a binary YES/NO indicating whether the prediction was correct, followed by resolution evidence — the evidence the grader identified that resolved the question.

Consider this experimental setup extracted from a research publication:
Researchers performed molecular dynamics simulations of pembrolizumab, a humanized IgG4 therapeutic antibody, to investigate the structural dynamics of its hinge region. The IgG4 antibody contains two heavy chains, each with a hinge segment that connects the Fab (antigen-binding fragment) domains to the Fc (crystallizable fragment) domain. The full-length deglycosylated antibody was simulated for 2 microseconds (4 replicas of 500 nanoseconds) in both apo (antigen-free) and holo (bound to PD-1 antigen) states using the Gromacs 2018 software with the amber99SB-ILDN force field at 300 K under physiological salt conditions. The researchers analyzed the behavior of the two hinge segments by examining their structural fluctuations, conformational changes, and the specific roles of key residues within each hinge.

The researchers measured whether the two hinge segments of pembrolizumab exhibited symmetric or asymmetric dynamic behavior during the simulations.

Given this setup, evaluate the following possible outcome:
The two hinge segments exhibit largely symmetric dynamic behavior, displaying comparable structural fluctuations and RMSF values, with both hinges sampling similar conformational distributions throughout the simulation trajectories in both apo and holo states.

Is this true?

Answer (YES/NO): NO